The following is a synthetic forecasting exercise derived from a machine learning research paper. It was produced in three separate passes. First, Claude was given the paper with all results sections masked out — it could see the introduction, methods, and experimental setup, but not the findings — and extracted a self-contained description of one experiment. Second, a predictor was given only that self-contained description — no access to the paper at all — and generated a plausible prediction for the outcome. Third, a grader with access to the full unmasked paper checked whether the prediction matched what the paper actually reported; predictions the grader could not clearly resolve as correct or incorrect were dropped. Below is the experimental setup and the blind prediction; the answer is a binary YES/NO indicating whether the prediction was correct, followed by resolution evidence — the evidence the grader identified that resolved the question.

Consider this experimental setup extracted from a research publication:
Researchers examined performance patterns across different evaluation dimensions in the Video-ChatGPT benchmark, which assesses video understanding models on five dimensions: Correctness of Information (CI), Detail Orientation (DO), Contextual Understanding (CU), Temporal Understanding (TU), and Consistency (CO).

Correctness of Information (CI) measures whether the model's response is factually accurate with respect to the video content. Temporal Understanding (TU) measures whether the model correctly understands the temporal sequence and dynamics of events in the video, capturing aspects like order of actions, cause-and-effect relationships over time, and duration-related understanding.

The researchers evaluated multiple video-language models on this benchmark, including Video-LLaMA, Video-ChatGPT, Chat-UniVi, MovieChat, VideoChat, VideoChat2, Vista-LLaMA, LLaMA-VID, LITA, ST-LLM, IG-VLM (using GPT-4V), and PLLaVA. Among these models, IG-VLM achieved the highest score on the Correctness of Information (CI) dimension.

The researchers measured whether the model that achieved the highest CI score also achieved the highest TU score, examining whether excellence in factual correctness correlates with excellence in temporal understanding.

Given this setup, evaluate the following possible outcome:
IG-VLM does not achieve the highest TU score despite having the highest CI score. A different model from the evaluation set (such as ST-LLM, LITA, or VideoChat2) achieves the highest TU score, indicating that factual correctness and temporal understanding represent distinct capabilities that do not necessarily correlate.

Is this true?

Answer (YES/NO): YES